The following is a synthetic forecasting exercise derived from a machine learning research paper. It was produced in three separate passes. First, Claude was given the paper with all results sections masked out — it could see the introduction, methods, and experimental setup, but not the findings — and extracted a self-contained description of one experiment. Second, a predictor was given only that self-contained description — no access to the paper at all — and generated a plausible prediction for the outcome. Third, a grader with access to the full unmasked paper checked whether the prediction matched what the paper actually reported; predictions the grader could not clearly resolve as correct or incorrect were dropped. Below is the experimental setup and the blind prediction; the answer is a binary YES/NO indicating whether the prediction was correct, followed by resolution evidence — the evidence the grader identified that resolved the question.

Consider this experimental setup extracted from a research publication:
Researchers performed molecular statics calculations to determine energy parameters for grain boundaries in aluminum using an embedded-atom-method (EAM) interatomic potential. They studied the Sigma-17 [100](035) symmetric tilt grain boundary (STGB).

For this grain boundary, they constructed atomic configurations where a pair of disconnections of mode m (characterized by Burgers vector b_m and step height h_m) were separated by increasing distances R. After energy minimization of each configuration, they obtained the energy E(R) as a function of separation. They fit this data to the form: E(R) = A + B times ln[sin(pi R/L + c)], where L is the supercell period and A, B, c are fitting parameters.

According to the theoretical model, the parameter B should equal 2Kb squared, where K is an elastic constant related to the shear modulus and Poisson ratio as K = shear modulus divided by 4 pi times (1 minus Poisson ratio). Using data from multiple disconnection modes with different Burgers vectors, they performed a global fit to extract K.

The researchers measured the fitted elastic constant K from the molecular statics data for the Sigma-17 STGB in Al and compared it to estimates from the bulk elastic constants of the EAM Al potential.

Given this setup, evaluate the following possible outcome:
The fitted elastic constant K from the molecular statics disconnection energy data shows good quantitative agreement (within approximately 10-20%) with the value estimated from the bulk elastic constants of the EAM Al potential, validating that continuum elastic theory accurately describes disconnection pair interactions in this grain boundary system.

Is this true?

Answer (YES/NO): YES